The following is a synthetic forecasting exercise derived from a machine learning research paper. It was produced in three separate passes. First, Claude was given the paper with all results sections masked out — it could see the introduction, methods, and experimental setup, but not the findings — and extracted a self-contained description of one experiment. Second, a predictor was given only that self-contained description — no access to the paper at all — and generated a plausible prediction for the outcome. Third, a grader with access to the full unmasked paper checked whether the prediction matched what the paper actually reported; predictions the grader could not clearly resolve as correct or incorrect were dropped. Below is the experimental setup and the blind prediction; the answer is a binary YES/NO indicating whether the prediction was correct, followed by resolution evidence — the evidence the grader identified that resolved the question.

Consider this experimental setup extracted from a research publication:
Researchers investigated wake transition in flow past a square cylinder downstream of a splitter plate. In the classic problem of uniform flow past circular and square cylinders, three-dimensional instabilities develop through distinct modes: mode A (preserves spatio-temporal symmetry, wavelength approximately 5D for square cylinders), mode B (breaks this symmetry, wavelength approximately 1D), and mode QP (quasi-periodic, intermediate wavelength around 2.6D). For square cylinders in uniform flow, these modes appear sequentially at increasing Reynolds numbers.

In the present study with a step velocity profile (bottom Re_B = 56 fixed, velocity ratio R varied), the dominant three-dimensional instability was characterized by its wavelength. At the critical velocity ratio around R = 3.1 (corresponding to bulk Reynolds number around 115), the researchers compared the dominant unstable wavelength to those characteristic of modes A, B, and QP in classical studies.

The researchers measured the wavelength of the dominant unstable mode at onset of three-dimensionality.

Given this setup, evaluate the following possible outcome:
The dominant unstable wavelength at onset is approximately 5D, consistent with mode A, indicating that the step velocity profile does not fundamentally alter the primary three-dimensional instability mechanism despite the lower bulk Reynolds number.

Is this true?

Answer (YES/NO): NO